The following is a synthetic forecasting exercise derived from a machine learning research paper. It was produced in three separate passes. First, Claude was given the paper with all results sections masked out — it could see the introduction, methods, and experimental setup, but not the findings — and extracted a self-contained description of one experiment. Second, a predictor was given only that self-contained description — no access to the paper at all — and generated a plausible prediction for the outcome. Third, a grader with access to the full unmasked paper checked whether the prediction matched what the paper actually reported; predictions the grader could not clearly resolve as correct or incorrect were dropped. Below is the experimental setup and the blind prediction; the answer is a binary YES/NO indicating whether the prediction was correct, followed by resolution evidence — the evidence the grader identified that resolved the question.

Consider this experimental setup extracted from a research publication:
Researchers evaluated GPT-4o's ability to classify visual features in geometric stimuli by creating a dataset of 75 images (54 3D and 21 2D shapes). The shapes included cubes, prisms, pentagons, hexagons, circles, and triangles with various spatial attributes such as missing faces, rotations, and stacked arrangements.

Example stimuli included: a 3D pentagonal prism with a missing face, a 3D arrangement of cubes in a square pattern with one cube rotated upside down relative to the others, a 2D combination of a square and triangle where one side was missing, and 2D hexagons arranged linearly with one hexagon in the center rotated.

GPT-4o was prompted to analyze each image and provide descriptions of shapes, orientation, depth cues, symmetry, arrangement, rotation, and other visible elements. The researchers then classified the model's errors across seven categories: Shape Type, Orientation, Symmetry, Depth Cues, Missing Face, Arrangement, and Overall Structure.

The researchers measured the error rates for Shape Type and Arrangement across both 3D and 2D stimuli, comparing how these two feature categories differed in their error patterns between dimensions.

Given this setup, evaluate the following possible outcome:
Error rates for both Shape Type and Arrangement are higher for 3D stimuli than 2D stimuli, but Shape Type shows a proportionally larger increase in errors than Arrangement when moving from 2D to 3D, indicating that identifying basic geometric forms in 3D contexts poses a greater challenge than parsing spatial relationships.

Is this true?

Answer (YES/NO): NO